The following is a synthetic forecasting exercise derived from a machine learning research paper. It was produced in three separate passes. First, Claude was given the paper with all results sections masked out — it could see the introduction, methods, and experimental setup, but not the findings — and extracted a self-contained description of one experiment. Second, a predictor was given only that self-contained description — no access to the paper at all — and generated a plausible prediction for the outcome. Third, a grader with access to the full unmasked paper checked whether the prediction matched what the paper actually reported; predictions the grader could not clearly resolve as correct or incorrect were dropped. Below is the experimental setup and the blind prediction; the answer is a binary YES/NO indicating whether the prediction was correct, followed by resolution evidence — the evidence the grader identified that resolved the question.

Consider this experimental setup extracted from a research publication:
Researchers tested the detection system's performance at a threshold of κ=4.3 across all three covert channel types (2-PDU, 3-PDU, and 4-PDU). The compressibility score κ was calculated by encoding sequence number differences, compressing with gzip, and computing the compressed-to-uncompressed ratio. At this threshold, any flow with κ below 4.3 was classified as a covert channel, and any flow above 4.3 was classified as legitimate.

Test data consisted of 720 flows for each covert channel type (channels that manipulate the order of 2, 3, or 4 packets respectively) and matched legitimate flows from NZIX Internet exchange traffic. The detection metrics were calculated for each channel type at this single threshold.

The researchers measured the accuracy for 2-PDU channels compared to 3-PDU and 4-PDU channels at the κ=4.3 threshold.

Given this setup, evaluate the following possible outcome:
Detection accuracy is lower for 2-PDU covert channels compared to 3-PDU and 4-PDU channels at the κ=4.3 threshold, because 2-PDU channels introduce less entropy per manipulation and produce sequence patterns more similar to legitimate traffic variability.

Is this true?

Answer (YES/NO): YES